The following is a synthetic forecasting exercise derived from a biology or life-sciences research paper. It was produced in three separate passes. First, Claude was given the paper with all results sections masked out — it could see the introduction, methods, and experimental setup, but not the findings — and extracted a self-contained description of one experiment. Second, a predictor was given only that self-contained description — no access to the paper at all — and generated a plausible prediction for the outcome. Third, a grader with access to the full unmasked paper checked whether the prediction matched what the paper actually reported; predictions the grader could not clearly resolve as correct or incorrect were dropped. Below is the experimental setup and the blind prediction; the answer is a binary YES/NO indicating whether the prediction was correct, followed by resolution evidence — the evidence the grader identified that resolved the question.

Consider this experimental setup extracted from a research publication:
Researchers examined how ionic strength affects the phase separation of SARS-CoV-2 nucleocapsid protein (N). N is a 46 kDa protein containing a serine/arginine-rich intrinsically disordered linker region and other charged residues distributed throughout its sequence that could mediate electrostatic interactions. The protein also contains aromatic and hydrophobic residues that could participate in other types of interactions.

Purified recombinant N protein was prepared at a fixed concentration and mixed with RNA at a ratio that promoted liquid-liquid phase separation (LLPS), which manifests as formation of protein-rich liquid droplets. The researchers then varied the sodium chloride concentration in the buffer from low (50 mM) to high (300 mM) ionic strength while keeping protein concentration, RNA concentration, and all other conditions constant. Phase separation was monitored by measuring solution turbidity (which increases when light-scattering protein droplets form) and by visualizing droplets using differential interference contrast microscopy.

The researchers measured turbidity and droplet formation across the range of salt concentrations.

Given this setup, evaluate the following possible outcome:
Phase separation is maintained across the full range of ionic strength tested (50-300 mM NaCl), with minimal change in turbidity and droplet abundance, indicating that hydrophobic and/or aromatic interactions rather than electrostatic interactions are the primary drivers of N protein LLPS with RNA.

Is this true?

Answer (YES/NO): NO